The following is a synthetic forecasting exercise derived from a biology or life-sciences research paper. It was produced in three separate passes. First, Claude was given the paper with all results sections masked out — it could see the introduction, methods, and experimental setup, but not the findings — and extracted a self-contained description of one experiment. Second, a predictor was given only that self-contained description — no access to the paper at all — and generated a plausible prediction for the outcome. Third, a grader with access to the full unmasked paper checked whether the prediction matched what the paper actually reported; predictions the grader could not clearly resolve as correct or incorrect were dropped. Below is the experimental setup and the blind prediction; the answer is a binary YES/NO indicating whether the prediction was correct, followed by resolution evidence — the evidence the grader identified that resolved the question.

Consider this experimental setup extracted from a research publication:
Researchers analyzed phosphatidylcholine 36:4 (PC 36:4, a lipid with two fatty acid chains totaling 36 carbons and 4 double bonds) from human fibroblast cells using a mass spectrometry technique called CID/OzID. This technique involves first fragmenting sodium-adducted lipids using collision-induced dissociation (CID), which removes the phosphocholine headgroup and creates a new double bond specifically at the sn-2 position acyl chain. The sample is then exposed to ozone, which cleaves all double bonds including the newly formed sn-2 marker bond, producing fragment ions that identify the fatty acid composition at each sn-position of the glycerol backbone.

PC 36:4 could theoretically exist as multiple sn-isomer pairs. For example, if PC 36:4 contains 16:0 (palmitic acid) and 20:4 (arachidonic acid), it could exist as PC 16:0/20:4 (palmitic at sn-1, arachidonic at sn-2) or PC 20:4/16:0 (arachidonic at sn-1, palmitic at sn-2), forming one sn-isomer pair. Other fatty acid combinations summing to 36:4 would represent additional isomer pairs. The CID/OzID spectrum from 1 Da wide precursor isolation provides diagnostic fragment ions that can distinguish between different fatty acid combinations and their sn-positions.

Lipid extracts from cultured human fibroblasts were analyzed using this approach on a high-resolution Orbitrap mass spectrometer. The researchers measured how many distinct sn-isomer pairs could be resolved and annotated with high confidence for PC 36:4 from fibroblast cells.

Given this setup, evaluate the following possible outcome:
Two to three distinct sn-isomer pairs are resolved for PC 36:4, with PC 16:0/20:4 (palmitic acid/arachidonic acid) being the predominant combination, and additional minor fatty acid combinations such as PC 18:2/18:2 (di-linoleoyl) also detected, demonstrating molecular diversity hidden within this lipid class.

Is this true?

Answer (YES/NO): NO